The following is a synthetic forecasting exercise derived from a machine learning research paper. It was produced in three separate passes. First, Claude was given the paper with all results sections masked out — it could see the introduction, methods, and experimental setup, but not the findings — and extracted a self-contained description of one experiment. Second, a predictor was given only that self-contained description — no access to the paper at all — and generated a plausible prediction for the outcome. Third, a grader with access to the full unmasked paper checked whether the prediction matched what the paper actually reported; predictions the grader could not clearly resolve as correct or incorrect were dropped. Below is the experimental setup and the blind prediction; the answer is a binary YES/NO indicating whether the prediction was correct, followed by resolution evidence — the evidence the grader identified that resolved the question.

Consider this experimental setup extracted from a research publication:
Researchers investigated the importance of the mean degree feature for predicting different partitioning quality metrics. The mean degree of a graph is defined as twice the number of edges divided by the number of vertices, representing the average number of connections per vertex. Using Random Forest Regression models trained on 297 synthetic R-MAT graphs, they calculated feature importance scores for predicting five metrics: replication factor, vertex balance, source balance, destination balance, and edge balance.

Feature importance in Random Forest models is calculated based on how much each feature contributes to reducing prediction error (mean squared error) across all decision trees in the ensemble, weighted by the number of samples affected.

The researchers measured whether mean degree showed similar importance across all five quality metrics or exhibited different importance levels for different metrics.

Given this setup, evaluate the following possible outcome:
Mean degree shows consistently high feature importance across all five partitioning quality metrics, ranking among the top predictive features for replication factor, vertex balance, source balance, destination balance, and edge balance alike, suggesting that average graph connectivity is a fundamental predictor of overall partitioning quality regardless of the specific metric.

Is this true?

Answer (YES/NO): NO